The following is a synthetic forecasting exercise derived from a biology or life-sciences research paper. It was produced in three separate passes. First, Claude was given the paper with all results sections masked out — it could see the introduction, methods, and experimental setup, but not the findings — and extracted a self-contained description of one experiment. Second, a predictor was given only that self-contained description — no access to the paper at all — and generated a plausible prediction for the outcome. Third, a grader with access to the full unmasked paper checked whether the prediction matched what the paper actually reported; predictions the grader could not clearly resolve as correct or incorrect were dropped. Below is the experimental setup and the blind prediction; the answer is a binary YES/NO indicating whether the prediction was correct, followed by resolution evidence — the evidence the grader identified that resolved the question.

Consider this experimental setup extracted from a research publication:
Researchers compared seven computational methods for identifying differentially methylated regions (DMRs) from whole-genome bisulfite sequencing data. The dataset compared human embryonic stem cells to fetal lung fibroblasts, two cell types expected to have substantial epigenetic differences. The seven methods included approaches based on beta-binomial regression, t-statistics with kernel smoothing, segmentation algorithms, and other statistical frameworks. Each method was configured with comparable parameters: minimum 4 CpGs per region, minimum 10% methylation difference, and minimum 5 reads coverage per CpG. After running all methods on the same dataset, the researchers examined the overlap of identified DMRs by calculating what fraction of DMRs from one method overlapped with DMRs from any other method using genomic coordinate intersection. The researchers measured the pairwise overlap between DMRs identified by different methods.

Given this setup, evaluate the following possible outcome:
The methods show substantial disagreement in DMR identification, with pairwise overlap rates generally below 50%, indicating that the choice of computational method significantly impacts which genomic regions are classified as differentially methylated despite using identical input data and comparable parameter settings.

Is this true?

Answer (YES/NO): NO